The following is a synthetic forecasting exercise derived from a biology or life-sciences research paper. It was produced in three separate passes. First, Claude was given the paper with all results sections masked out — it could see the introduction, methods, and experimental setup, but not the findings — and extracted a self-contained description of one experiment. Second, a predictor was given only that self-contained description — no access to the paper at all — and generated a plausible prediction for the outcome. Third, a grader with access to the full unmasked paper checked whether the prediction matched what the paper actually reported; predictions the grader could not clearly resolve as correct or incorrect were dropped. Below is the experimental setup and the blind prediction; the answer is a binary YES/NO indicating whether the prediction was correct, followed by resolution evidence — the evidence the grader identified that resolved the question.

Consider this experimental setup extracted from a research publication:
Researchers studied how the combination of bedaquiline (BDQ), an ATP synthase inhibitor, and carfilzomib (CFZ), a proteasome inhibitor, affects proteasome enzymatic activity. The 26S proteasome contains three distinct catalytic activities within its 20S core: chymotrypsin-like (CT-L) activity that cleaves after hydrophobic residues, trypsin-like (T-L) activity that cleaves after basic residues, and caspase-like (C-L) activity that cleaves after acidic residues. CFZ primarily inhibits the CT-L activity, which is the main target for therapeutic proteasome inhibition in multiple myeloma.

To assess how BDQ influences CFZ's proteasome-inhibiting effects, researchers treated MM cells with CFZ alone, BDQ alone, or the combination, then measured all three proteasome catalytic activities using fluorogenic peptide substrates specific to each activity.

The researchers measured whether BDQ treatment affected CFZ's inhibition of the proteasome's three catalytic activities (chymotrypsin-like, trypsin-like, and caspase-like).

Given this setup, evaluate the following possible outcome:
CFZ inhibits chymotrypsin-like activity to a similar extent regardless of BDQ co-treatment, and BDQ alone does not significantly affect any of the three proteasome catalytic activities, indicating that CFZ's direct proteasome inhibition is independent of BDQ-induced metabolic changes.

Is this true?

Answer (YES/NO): NO